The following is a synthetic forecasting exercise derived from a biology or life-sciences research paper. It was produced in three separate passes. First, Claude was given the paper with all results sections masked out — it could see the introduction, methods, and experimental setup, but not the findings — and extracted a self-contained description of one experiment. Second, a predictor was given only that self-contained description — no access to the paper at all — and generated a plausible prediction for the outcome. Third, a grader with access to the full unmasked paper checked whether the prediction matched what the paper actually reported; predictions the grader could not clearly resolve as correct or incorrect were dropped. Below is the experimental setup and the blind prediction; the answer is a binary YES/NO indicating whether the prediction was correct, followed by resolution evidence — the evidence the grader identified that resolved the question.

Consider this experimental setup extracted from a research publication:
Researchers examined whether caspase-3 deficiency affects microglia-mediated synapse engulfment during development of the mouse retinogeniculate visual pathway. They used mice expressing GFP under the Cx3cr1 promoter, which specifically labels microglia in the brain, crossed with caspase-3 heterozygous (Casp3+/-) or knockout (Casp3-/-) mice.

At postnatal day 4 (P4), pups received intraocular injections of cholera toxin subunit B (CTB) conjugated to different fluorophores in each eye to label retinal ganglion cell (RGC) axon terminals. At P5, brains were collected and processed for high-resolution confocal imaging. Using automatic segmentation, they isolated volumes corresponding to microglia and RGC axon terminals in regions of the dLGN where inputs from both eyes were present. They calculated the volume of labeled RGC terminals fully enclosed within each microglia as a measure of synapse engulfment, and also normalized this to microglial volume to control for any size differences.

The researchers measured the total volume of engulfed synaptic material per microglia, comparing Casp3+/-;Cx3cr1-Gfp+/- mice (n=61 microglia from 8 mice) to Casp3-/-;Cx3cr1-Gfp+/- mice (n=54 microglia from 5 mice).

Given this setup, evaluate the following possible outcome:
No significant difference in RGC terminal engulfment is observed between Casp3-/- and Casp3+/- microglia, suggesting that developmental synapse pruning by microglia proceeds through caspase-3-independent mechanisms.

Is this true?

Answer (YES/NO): NO